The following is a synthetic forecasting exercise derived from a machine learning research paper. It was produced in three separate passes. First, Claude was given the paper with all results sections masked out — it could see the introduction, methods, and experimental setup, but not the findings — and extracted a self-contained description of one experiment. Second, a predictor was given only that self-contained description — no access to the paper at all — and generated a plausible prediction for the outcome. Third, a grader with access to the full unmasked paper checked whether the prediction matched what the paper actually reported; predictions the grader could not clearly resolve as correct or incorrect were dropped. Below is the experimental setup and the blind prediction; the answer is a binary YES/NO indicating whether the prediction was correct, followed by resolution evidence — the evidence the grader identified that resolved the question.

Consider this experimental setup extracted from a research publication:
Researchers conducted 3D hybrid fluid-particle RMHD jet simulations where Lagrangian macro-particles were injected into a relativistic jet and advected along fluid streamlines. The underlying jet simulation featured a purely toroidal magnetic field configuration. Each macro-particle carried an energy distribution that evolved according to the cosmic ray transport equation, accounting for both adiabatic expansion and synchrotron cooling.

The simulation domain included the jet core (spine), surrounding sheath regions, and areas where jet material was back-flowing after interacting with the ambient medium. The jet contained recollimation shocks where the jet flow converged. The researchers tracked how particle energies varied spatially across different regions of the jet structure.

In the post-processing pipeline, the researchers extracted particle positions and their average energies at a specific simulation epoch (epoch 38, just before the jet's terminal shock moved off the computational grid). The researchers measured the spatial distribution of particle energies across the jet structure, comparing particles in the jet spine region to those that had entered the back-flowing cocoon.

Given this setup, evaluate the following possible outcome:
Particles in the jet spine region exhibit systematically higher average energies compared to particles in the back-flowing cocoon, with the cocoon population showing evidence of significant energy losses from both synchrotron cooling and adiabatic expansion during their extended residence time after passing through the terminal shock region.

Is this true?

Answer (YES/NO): YES